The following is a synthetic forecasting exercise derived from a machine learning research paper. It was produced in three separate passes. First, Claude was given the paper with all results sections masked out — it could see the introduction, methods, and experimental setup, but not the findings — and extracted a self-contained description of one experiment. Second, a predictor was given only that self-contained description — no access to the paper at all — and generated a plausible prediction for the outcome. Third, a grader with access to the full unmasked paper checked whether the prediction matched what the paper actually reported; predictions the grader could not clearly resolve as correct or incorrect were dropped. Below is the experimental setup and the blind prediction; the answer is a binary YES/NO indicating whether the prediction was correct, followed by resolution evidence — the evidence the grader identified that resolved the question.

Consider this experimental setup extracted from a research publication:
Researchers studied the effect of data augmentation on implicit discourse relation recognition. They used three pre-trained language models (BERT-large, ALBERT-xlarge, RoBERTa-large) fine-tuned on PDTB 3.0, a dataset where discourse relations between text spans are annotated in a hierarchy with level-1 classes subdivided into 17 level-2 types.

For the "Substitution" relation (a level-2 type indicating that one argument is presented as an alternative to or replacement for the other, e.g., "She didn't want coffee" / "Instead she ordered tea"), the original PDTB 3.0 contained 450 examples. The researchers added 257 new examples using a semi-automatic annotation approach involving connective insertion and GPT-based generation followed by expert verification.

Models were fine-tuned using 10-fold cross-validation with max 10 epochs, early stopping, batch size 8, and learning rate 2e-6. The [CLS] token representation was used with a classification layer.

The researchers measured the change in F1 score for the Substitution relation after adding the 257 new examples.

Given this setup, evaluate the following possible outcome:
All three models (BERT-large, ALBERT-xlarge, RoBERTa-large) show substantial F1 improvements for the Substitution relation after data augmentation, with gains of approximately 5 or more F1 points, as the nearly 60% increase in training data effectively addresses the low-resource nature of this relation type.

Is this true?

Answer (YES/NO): NO